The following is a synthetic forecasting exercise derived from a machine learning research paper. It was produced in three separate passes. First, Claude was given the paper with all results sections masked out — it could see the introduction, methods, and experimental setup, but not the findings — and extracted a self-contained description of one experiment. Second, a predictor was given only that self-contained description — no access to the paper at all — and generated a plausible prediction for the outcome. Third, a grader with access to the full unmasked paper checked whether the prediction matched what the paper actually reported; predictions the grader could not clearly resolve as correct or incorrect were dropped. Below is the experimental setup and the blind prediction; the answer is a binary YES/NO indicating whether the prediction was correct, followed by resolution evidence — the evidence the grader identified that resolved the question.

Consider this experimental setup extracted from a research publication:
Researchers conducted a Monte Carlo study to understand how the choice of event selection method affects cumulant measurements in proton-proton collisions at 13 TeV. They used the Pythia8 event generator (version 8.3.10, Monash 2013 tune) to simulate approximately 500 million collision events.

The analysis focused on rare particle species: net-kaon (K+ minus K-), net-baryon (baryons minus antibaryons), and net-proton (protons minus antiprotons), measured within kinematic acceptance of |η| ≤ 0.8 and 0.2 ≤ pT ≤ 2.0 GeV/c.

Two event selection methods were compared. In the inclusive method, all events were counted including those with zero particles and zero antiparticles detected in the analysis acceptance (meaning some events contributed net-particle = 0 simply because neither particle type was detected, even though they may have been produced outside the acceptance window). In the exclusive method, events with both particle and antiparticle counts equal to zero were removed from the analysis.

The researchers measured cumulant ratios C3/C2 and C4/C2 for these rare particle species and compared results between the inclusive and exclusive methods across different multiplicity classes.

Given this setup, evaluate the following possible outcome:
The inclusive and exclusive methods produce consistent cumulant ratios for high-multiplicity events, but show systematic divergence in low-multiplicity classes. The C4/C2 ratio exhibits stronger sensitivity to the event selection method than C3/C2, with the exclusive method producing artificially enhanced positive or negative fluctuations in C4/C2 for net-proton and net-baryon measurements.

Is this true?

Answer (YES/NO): NO